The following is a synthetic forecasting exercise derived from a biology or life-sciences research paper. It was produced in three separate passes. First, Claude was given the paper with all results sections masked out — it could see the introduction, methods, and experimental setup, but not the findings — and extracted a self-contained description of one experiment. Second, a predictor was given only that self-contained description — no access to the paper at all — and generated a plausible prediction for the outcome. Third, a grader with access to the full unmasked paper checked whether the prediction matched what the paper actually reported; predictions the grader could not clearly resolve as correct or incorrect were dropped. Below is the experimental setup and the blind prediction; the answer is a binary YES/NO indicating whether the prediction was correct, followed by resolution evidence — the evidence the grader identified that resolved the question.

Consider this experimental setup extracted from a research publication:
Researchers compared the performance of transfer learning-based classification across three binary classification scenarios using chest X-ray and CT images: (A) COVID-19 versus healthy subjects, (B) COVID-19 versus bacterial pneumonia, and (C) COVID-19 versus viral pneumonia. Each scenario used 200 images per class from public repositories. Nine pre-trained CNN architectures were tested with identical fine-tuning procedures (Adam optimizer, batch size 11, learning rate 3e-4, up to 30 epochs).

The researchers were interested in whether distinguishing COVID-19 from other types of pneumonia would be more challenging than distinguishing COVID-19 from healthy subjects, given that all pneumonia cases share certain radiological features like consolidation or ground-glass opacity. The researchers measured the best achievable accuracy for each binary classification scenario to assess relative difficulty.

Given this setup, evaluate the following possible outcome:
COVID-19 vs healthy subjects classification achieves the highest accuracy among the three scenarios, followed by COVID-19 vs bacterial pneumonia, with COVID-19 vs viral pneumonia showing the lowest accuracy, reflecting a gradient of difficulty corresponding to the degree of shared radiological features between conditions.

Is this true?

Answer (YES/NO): NO